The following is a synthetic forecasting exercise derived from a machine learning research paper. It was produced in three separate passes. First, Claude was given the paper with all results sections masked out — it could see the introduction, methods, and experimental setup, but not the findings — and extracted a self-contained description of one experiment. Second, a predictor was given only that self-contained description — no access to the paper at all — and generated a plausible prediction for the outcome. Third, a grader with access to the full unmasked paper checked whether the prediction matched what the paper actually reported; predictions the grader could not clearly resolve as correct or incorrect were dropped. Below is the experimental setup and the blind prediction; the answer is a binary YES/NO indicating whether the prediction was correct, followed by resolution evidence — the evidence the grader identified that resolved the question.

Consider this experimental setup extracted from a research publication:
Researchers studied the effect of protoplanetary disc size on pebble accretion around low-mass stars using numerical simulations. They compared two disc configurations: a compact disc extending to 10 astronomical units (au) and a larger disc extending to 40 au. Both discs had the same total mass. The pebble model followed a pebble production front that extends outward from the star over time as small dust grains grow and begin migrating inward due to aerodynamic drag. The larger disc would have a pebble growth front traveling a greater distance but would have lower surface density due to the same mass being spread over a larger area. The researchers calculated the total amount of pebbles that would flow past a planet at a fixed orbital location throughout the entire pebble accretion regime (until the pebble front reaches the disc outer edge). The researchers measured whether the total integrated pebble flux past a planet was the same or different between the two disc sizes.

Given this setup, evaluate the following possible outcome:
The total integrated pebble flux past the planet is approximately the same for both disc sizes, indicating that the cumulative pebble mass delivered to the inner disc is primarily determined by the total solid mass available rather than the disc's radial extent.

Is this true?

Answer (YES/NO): YES